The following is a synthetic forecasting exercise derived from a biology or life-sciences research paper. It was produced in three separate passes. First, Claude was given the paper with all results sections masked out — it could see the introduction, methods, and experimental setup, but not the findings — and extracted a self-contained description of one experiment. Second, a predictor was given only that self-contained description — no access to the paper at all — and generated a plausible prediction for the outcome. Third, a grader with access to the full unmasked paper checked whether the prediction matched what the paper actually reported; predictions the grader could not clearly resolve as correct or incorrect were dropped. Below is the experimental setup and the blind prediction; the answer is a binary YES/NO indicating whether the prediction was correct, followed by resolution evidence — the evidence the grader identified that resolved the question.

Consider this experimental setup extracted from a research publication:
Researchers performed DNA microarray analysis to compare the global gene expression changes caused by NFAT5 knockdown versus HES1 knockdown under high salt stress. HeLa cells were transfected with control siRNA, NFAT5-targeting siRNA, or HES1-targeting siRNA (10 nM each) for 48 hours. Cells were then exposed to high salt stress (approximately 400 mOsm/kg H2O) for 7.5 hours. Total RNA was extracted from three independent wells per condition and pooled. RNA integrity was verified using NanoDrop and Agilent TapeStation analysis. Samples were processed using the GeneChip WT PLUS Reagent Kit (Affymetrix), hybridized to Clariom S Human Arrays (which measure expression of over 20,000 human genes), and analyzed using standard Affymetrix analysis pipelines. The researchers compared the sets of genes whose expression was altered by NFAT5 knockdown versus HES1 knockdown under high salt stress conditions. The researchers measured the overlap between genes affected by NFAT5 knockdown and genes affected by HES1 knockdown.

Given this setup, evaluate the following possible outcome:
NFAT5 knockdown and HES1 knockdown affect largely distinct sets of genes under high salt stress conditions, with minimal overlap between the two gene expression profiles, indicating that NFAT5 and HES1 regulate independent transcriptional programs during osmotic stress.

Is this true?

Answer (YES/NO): NO